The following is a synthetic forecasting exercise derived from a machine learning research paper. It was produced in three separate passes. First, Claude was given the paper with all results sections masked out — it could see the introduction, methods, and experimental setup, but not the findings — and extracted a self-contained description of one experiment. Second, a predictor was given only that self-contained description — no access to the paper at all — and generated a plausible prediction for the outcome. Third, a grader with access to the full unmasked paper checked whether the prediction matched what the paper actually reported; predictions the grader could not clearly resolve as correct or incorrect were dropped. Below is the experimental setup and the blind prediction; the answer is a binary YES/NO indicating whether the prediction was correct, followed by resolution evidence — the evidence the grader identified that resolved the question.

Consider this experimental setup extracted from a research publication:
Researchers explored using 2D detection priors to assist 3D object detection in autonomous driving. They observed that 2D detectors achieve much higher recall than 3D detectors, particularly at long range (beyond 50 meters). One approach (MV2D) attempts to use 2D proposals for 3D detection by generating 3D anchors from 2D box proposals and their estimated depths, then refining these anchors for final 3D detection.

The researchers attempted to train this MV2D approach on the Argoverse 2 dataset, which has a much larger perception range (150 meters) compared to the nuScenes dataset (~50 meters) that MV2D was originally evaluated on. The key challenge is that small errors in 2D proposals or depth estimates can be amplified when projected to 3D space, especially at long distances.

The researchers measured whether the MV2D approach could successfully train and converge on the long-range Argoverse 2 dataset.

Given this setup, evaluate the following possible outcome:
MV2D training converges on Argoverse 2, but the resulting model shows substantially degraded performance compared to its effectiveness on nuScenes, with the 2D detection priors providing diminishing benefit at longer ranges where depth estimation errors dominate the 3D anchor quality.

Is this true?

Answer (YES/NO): NO